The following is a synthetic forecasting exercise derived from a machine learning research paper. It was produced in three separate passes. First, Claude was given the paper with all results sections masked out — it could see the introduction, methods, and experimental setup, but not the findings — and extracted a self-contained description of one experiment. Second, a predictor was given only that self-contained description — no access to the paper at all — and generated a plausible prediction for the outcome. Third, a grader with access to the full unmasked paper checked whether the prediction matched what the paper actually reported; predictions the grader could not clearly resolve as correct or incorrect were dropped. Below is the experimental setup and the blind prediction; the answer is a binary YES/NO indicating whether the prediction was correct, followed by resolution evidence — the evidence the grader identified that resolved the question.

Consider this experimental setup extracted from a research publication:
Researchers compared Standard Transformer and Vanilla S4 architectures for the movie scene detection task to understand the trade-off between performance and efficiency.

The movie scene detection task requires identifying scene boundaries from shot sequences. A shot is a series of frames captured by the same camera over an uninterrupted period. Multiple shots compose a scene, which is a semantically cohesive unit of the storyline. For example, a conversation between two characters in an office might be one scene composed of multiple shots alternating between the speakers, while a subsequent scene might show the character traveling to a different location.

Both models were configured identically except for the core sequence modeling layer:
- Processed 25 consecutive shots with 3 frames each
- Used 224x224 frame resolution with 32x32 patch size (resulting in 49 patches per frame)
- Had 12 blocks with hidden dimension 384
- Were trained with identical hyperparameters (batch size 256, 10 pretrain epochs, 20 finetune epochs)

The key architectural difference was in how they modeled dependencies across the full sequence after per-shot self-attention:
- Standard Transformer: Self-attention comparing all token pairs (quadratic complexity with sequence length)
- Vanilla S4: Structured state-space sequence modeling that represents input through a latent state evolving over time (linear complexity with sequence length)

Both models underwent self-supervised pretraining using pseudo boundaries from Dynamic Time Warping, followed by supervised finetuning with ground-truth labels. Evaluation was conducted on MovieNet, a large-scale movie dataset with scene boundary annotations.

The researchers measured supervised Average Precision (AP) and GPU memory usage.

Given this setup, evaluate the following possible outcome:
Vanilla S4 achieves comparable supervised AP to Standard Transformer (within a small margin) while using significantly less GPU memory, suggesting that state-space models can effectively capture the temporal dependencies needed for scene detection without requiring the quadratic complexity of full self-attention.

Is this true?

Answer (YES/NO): YES